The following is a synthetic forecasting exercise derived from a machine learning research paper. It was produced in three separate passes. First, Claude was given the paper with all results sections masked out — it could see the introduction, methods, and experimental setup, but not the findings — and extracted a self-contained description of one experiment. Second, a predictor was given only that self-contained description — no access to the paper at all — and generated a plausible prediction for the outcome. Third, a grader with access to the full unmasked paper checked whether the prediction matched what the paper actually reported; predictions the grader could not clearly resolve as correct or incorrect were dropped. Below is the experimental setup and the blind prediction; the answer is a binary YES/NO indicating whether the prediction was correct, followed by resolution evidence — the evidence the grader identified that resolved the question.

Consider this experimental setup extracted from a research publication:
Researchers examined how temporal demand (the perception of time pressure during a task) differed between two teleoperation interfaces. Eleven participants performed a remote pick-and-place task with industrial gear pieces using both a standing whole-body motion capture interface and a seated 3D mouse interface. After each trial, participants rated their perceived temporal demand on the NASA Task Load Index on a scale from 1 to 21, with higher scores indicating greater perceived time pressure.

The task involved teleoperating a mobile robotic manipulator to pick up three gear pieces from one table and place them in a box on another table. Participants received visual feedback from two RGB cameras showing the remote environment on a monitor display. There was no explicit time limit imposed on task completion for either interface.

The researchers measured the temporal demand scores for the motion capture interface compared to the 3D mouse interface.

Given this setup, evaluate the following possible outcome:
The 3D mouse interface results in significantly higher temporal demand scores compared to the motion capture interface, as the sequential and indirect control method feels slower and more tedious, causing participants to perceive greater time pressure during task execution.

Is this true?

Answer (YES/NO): NO